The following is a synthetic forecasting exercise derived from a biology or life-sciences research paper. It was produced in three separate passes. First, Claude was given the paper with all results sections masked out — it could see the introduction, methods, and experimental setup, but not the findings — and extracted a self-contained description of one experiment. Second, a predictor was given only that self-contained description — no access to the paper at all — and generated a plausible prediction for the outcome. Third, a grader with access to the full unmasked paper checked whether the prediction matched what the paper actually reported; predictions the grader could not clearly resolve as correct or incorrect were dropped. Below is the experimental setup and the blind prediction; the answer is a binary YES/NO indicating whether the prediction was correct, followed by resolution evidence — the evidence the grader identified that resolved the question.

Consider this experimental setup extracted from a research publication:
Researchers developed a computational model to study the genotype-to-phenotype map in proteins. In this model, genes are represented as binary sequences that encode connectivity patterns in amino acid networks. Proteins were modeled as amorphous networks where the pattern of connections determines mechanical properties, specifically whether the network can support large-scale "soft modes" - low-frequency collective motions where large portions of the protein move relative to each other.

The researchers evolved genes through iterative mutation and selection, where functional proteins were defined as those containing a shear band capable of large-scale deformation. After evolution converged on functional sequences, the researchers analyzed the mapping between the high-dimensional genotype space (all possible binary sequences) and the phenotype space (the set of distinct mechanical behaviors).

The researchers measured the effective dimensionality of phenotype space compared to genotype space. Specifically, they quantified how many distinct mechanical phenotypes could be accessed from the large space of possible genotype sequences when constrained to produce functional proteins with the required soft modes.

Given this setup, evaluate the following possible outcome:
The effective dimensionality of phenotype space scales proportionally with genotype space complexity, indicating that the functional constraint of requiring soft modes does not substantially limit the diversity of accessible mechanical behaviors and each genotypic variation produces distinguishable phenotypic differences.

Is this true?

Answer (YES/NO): NO